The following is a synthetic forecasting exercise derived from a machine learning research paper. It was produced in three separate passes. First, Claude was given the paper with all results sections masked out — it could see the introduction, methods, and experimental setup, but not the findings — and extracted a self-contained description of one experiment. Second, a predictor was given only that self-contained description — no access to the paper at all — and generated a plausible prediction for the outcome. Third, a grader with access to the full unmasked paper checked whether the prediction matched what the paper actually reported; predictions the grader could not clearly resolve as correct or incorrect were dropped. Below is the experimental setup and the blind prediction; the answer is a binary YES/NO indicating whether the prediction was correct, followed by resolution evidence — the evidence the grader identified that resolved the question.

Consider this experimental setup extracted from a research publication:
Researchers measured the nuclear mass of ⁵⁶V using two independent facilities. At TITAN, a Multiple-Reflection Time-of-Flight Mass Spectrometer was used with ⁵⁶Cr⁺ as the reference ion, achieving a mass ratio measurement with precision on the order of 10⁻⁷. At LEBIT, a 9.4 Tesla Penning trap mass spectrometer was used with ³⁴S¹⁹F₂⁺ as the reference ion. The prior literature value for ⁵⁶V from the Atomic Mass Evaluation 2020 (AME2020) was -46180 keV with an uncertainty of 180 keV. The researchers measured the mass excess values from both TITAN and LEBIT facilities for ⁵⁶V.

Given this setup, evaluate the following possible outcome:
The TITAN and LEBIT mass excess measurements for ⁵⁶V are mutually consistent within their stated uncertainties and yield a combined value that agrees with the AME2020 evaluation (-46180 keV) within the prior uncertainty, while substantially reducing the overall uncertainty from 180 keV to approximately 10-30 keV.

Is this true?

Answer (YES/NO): NO